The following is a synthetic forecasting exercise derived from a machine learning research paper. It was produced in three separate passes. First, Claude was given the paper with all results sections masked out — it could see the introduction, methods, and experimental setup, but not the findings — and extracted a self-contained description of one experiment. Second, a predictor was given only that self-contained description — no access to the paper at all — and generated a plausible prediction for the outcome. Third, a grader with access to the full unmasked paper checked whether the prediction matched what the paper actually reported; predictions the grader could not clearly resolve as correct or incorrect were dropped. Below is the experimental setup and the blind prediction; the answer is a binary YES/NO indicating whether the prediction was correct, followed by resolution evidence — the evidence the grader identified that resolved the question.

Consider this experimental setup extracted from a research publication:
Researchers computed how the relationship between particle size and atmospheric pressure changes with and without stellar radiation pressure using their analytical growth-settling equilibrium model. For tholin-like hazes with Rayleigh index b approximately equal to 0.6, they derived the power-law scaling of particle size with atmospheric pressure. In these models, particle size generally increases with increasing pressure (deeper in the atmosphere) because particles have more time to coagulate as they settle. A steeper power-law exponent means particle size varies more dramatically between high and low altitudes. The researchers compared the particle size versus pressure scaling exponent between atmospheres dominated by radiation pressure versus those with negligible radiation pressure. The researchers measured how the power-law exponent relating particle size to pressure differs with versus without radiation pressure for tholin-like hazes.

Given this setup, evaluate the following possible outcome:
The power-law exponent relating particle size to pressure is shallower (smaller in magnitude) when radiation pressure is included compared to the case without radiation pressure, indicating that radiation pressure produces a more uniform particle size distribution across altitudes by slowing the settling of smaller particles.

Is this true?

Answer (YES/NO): YES